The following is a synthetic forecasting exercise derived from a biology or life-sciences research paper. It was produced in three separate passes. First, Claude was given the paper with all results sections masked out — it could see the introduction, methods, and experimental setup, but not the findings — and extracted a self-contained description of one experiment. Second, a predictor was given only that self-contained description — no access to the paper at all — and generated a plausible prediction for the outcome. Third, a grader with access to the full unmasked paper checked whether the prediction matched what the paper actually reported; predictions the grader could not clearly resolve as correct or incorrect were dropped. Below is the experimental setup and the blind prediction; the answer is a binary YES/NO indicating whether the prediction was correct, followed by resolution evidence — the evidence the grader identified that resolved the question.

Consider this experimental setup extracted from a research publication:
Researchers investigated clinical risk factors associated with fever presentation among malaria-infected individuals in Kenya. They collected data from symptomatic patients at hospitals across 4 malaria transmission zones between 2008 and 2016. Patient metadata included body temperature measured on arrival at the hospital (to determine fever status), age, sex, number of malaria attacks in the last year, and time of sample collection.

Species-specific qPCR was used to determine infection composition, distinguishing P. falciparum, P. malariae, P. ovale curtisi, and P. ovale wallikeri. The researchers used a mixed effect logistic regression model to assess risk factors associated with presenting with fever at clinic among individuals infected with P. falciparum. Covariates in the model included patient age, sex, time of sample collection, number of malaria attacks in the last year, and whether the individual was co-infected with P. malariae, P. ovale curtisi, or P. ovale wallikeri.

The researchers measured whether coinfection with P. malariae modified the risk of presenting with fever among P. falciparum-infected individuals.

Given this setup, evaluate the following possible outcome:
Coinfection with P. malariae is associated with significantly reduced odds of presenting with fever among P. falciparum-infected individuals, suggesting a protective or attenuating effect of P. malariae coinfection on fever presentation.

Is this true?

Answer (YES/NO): YES